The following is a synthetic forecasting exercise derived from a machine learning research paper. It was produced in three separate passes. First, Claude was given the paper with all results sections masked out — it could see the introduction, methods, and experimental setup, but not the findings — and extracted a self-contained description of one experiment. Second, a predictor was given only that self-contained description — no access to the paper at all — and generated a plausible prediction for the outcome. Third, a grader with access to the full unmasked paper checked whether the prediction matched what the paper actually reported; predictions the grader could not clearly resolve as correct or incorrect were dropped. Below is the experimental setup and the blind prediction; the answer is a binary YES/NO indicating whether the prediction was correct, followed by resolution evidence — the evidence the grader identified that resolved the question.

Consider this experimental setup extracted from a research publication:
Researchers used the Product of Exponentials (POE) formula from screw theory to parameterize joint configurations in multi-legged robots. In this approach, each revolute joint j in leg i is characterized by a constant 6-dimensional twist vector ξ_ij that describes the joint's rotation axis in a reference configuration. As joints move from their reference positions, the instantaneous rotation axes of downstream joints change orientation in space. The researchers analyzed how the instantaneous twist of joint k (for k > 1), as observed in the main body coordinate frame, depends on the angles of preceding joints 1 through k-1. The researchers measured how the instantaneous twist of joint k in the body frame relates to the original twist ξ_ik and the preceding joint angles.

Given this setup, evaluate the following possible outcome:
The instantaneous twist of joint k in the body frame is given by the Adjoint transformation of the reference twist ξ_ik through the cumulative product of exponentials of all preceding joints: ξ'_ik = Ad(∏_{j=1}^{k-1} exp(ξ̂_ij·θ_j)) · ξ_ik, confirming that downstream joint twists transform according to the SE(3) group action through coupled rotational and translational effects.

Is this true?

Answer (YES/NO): YES